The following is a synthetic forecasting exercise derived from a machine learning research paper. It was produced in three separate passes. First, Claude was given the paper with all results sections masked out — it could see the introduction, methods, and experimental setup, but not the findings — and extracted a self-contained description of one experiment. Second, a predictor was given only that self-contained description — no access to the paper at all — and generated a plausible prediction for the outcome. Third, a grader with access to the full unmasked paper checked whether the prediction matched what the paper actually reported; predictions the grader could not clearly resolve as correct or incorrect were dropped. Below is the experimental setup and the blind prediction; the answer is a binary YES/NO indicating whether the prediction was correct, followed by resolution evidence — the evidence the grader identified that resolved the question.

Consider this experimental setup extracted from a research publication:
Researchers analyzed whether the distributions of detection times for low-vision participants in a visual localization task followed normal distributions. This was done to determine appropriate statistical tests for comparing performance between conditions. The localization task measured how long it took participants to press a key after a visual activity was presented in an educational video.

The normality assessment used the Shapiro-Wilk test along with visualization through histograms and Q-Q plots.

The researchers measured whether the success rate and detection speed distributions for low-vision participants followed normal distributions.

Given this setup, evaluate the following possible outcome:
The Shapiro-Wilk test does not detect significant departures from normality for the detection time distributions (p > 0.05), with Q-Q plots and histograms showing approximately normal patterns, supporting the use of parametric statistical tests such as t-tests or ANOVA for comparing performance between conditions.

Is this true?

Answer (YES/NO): NO